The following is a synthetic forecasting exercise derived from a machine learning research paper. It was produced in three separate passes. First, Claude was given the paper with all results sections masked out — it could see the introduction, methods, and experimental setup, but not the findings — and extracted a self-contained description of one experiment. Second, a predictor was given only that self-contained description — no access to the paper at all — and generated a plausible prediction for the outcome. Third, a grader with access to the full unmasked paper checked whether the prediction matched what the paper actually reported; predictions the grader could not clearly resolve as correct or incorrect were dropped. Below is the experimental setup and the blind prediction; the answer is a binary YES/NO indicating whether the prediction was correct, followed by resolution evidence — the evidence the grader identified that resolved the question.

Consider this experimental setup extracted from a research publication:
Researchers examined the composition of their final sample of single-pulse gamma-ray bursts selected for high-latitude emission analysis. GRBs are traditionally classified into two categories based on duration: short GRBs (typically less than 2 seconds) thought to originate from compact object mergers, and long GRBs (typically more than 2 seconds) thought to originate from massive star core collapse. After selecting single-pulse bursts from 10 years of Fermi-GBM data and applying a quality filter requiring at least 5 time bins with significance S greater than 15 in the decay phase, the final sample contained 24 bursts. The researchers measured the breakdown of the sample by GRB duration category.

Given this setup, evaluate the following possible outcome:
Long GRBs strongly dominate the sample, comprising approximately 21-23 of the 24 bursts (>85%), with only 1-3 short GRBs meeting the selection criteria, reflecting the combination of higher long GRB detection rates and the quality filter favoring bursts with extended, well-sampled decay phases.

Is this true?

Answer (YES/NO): YES